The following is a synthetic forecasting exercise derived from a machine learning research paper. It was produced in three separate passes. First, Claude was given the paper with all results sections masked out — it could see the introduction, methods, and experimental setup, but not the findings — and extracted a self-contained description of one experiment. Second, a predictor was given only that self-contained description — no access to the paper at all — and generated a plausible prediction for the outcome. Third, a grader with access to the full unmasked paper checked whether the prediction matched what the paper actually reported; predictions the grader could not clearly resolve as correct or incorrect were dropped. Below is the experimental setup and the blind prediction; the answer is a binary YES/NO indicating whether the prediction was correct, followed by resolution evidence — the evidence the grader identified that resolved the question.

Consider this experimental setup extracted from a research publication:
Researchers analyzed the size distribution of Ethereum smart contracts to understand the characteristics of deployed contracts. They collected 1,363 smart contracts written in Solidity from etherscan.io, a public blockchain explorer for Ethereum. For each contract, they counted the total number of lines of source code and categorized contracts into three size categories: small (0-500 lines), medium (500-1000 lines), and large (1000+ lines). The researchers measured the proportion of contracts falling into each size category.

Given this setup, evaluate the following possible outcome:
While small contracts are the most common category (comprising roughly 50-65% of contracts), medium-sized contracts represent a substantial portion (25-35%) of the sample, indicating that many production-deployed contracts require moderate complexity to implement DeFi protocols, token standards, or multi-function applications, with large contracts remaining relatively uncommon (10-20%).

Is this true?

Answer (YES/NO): NO